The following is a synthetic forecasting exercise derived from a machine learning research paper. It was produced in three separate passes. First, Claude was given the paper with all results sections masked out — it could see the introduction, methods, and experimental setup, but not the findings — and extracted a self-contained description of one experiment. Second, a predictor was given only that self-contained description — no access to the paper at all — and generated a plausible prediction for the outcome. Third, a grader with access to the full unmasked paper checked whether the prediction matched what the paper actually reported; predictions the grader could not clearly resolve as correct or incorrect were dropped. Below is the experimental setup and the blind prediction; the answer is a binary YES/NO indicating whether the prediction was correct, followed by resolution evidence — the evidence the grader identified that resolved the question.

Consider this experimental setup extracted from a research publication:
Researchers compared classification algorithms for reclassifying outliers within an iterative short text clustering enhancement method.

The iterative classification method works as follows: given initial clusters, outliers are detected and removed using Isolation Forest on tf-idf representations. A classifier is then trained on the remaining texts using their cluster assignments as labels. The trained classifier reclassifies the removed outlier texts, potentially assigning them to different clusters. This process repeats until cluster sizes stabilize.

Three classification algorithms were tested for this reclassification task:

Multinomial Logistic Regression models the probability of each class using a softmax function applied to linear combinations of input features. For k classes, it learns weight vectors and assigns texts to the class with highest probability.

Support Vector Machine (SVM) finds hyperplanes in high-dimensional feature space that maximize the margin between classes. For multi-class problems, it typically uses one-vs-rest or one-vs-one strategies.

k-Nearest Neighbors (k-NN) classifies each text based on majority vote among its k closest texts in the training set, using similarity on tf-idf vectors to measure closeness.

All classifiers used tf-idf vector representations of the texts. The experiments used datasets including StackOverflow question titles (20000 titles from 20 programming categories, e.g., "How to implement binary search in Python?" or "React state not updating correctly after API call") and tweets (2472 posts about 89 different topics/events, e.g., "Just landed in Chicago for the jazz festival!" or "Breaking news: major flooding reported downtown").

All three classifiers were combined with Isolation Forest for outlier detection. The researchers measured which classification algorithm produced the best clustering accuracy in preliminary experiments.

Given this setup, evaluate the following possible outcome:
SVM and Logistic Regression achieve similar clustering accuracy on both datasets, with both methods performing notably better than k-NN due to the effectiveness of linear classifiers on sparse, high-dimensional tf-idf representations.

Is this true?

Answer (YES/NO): NO